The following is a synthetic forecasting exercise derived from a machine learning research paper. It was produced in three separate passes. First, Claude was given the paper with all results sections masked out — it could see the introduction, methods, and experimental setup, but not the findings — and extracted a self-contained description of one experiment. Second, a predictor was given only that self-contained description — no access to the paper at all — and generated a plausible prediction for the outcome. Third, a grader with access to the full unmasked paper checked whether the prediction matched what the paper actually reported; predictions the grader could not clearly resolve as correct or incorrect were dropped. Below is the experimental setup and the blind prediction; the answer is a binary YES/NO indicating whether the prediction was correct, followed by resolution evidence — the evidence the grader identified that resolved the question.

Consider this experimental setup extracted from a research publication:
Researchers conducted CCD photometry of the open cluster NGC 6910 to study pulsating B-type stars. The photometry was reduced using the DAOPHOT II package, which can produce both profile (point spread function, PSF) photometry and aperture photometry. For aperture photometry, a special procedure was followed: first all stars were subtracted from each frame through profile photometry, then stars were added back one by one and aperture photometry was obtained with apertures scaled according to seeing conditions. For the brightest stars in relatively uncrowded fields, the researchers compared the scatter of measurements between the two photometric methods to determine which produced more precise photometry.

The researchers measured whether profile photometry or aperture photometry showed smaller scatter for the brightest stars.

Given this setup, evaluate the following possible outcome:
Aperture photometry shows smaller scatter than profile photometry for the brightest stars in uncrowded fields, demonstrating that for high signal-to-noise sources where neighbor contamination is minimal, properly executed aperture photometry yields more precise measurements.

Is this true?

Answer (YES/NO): YES